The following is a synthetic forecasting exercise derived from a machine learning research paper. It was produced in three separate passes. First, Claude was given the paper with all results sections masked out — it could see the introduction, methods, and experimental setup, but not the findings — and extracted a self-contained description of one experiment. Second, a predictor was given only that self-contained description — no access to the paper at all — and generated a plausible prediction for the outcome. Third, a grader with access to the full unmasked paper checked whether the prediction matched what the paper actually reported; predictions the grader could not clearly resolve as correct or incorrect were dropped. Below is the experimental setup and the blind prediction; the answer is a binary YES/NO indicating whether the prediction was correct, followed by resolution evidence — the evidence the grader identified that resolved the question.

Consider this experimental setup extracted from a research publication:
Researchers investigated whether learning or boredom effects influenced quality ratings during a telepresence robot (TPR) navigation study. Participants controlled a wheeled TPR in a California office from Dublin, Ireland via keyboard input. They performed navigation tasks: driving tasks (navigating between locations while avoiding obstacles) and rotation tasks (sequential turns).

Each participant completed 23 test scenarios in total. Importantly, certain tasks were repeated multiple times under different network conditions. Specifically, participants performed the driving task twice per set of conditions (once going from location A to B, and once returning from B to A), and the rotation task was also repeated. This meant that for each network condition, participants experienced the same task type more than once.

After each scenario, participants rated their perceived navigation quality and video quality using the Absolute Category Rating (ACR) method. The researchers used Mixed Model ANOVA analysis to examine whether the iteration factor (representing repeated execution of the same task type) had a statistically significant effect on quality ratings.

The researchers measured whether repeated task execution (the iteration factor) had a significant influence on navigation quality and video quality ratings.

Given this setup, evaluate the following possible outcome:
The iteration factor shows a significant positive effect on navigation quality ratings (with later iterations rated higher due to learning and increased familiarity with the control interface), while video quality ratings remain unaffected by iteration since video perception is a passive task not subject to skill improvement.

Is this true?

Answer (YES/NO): NO